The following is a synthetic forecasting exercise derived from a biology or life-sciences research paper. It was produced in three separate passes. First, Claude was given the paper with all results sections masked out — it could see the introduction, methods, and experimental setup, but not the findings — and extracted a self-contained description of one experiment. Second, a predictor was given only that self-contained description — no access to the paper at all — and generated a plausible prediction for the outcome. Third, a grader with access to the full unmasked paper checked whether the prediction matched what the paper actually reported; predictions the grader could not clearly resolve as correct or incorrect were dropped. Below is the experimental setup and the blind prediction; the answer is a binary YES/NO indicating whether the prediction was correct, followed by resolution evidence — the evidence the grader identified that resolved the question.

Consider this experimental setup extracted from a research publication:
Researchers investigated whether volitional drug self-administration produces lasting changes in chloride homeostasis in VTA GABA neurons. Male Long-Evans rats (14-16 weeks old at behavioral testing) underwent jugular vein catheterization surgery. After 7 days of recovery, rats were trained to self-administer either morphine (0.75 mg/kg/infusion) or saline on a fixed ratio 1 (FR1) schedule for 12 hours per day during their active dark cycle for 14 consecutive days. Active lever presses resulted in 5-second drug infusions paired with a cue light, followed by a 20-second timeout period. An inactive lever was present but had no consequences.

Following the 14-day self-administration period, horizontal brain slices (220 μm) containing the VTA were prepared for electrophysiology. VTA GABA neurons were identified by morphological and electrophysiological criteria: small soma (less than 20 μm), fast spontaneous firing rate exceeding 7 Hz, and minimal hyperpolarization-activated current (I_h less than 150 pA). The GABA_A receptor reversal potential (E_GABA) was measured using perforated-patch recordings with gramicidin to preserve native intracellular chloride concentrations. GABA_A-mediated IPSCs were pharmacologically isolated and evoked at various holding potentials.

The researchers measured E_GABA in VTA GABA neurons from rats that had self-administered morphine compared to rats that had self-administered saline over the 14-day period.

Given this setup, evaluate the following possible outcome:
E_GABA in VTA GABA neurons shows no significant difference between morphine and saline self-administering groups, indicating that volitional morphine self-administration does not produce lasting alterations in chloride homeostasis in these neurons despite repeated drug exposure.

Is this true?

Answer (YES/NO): NO